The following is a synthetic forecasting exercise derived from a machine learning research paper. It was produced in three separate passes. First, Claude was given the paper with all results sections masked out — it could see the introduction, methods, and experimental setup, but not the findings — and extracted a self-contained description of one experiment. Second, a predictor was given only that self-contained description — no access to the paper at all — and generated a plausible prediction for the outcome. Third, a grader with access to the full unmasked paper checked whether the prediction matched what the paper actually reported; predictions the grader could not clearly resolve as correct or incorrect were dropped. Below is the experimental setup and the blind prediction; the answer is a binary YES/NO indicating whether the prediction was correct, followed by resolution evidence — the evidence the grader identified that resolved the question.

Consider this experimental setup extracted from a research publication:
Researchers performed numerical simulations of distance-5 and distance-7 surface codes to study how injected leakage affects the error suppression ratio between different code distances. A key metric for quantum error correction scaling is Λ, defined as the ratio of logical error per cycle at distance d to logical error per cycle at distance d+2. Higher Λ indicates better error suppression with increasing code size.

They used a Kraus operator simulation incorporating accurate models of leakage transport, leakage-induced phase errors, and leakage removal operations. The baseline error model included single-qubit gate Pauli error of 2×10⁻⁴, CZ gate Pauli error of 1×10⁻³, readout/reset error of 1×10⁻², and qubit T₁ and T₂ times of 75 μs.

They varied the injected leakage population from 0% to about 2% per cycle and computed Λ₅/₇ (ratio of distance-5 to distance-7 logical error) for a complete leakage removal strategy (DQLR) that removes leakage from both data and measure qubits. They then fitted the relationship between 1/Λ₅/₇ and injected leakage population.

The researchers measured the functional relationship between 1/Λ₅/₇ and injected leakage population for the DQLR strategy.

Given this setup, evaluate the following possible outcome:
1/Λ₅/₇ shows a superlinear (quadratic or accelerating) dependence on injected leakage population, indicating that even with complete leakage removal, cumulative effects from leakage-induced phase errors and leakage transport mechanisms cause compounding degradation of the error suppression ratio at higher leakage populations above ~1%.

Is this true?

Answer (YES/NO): NO